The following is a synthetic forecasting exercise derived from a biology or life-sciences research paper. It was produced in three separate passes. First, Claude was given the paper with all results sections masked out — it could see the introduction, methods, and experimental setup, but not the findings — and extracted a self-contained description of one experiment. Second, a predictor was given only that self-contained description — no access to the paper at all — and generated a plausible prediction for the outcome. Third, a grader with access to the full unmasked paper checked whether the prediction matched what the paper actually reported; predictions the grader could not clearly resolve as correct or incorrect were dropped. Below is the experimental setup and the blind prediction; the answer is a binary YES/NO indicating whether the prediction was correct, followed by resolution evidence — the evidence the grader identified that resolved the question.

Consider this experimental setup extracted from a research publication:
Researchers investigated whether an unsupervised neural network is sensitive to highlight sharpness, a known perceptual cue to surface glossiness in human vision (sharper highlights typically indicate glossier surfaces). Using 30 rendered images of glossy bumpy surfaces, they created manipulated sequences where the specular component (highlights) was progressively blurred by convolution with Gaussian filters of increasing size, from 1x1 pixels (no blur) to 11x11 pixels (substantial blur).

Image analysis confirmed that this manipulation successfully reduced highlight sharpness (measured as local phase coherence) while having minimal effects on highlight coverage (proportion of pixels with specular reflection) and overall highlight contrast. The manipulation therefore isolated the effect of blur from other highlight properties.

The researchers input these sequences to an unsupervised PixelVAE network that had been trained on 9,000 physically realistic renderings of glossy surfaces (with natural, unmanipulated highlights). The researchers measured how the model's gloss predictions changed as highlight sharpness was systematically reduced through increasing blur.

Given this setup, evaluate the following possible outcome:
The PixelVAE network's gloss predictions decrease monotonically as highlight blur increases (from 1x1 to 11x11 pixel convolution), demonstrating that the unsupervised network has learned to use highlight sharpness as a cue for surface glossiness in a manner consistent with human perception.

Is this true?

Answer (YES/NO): YES